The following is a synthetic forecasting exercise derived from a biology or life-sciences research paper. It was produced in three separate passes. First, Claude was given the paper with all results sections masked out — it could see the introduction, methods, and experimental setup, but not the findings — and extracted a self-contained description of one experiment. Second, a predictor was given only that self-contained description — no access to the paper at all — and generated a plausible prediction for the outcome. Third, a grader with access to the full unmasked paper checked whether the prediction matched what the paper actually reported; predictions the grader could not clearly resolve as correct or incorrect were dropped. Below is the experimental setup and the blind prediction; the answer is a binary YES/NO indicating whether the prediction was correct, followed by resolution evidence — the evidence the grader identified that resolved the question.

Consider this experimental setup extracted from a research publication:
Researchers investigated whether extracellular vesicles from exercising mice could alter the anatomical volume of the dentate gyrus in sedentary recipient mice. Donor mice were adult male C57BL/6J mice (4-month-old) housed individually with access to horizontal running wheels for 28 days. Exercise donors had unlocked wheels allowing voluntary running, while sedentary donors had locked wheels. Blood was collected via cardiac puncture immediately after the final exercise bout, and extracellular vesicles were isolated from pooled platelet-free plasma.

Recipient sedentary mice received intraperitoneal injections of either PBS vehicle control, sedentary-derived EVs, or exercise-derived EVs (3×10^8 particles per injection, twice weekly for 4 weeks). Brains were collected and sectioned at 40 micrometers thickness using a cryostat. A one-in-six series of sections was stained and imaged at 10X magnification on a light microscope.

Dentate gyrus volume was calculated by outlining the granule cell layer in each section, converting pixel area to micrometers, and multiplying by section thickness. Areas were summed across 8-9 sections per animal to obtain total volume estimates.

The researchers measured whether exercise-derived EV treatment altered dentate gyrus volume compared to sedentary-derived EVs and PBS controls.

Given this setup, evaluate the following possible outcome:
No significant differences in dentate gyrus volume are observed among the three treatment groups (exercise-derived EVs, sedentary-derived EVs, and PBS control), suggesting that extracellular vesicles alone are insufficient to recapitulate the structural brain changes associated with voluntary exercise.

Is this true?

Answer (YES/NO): YES